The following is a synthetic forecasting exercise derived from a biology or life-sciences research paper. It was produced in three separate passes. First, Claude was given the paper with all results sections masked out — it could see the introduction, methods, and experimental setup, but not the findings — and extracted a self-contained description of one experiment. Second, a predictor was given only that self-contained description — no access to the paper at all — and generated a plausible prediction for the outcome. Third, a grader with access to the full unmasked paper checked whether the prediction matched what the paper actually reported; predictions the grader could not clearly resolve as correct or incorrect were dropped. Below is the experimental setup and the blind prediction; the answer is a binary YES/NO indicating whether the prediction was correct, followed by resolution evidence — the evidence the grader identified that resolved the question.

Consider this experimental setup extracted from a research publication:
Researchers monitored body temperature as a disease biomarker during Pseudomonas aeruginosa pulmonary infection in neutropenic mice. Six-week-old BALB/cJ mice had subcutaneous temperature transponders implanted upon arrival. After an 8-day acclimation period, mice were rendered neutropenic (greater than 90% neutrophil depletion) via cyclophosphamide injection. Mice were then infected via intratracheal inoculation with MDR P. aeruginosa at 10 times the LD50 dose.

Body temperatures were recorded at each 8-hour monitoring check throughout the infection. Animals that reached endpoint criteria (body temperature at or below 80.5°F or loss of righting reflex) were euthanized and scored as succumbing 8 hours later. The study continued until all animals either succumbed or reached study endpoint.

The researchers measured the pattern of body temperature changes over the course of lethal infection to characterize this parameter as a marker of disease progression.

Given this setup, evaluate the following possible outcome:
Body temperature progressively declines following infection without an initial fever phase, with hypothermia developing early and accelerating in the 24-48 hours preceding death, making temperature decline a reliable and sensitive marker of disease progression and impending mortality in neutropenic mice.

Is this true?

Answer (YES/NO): NO